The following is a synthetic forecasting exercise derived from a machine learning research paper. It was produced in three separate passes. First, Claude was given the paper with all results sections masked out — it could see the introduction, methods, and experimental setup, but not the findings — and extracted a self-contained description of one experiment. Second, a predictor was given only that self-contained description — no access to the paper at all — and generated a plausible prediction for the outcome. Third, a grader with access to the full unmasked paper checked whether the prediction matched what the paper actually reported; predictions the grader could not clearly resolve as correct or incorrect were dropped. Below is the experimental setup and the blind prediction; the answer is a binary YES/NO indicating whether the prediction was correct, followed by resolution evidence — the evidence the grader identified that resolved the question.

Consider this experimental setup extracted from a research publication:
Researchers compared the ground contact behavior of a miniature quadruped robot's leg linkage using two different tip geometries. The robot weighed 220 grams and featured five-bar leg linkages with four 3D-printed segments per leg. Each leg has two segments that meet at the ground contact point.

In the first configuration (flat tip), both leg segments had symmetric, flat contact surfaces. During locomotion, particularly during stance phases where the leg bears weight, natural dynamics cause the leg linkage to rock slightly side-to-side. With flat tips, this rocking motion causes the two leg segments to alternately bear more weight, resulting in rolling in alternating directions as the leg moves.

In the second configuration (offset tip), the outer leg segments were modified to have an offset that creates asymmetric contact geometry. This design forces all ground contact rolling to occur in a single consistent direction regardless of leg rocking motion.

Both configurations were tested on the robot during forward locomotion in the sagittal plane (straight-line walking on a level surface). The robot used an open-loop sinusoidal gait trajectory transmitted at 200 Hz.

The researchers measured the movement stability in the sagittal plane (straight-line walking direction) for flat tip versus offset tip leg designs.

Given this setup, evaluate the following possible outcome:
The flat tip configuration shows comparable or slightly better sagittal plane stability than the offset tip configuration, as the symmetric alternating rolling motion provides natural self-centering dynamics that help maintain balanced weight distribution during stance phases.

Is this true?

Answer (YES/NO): YES